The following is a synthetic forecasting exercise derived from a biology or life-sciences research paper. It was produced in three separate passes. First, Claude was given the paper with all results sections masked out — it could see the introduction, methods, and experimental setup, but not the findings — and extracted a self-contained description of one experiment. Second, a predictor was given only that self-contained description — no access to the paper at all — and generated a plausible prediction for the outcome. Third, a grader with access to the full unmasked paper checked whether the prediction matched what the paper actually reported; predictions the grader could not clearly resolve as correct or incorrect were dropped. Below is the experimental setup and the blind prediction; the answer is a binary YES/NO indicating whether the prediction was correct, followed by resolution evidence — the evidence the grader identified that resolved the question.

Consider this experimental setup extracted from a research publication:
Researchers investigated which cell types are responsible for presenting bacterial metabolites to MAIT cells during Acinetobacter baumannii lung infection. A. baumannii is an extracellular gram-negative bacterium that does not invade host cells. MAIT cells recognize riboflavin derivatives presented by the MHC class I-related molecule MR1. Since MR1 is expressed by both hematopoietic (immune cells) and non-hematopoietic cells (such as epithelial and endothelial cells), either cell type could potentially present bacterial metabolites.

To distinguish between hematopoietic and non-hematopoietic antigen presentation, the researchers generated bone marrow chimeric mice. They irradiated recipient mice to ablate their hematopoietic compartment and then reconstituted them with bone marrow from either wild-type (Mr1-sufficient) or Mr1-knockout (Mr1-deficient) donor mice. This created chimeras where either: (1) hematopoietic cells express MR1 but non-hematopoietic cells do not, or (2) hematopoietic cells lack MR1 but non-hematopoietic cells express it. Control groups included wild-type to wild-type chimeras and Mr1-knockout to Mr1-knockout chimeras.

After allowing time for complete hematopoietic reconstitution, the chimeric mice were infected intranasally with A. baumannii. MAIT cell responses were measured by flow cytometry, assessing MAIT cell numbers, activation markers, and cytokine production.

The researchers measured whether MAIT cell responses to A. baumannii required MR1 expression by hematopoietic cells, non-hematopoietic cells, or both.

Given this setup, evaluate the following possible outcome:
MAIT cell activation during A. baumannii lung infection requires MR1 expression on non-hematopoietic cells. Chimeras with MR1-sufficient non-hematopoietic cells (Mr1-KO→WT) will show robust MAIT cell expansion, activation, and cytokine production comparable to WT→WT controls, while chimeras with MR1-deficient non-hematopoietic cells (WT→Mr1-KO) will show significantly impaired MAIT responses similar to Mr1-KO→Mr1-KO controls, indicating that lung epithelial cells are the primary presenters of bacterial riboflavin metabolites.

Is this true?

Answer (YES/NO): NO